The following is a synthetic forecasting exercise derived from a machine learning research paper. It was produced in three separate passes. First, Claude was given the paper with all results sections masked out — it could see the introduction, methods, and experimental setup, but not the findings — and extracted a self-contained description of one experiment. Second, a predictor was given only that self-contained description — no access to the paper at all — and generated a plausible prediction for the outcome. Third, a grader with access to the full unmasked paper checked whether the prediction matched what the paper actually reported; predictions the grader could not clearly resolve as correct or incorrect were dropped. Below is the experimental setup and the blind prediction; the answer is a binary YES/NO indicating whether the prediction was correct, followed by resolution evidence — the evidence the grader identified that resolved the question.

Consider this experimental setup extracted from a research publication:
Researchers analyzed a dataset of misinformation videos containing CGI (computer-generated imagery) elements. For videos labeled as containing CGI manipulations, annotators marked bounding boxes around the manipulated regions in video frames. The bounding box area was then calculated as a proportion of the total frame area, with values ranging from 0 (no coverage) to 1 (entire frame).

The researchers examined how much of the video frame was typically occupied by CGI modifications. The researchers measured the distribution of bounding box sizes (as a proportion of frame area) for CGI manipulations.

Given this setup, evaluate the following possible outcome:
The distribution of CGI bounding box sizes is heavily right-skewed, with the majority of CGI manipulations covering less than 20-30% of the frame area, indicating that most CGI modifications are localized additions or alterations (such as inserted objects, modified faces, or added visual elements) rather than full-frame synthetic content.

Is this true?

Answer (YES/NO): NO